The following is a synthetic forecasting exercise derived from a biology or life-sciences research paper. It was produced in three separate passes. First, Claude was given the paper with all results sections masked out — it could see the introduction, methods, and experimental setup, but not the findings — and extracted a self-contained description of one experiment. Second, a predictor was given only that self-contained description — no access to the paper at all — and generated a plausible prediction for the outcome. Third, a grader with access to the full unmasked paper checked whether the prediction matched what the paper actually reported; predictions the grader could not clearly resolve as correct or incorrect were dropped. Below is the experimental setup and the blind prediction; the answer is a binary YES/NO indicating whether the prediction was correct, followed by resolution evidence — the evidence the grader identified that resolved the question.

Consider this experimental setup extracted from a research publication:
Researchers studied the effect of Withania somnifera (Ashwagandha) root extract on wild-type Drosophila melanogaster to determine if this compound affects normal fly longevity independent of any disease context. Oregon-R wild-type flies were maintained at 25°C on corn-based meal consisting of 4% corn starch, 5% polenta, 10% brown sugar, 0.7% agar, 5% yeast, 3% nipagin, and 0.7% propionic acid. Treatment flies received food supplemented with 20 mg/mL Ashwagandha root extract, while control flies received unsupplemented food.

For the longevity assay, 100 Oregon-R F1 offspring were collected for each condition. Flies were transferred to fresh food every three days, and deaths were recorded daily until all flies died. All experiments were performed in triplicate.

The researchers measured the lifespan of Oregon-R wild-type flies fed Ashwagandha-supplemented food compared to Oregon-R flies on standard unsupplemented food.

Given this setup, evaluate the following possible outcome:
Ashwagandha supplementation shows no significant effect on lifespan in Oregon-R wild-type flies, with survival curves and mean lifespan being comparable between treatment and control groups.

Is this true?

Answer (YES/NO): NO